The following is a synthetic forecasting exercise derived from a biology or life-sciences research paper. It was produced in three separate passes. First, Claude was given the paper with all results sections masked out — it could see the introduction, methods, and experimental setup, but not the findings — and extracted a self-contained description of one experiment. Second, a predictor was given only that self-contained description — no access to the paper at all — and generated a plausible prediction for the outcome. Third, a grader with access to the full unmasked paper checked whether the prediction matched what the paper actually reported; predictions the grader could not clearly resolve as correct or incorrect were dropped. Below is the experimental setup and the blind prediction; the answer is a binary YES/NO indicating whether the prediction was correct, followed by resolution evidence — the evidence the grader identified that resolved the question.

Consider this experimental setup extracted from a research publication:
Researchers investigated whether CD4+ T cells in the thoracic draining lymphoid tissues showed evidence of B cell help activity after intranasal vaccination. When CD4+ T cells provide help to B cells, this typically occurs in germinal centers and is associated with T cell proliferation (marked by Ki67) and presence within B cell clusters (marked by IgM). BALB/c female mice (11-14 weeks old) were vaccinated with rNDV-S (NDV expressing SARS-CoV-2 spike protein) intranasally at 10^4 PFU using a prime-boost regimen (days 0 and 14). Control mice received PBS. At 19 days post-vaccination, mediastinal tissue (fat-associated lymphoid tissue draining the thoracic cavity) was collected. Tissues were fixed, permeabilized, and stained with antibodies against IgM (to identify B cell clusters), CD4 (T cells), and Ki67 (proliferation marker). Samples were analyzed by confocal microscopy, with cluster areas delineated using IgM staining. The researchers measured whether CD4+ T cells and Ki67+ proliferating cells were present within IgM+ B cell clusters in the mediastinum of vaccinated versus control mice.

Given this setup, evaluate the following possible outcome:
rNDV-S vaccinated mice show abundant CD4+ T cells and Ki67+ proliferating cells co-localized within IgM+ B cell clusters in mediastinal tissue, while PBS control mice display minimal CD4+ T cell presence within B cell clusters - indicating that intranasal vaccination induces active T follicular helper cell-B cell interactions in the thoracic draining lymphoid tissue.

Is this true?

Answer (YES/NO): NO